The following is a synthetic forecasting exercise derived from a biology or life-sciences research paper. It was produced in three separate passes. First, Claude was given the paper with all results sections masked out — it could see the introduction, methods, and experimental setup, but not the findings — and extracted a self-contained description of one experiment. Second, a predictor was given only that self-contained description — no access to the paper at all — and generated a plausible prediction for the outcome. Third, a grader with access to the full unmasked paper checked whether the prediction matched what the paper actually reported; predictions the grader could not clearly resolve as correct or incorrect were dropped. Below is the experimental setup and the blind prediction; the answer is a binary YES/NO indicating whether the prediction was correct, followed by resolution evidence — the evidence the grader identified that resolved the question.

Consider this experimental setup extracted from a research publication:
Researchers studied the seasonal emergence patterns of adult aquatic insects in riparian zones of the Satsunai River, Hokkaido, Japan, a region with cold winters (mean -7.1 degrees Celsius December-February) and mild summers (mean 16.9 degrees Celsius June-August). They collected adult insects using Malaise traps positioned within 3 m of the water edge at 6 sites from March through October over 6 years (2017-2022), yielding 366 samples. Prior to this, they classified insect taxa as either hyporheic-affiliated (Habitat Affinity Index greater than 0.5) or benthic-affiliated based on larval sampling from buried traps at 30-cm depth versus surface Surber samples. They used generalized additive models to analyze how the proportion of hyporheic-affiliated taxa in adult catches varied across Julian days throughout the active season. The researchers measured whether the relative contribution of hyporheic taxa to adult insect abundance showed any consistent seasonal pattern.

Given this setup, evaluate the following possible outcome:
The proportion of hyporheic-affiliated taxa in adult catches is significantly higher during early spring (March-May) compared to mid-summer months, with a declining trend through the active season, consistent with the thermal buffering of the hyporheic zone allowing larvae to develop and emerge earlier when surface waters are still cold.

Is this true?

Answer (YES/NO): NO